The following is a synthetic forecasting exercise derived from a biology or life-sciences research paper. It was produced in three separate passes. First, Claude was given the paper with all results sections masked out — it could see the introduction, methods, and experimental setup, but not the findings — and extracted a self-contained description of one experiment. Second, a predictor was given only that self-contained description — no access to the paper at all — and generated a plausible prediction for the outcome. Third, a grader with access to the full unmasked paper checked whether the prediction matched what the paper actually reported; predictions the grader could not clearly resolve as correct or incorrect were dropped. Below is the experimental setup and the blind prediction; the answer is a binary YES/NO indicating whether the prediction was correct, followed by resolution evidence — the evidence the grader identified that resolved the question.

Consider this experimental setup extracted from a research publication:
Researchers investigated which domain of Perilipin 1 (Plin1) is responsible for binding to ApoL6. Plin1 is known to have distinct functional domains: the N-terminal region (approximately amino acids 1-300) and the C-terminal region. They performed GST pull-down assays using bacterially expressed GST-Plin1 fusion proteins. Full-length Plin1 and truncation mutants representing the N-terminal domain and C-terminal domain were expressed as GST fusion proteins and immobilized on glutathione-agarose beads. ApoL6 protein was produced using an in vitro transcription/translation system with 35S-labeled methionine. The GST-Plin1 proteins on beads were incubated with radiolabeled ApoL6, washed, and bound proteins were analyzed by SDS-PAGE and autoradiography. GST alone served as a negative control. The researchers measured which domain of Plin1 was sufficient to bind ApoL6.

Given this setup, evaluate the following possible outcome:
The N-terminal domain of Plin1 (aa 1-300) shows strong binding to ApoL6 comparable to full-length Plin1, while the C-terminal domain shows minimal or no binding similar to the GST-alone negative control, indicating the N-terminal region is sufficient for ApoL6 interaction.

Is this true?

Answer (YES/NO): YES